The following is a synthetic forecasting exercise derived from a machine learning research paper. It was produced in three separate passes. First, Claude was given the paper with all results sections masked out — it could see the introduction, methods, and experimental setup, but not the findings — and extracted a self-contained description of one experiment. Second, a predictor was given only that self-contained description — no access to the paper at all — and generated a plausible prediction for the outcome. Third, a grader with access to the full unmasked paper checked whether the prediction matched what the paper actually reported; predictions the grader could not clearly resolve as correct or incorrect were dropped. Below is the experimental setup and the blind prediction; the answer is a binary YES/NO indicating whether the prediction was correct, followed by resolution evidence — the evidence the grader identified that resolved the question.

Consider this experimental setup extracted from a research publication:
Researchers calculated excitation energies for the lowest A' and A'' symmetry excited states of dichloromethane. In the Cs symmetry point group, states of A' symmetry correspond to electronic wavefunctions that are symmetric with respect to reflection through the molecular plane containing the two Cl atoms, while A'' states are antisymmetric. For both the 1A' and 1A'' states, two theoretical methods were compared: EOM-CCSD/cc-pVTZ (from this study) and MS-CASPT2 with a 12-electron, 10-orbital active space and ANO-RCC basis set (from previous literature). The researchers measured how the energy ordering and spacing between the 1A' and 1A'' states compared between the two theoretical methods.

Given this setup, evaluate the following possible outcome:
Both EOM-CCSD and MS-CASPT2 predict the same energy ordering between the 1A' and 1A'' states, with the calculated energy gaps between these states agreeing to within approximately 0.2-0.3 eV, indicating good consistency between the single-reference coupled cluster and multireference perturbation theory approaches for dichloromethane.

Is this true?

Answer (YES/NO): NO